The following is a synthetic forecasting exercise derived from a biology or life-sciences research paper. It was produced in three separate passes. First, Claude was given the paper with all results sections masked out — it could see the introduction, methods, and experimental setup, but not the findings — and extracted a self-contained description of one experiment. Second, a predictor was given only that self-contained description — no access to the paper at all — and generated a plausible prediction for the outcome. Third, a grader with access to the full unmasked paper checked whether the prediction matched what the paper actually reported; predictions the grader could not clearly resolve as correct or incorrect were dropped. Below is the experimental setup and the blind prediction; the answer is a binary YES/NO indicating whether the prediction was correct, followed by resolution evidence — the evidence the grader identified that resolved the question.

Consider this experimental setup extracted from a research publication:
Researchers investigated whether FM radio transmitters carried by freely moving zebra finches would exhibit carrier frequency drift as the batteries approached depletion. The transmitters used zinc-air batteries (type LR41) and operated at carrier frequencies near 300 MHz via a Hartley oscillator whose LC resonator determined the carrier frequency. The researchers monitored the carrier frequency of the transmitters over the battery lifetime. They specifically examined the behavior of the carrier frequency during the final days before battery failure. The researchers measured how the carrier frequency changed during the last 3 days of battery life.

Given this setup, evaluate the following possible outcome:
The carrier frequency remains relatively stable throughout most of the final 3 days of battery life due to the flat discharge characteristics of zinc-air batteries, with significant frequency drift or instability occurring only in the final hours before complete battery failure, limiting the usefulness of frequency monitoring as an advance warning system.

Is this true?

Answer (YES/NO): NO